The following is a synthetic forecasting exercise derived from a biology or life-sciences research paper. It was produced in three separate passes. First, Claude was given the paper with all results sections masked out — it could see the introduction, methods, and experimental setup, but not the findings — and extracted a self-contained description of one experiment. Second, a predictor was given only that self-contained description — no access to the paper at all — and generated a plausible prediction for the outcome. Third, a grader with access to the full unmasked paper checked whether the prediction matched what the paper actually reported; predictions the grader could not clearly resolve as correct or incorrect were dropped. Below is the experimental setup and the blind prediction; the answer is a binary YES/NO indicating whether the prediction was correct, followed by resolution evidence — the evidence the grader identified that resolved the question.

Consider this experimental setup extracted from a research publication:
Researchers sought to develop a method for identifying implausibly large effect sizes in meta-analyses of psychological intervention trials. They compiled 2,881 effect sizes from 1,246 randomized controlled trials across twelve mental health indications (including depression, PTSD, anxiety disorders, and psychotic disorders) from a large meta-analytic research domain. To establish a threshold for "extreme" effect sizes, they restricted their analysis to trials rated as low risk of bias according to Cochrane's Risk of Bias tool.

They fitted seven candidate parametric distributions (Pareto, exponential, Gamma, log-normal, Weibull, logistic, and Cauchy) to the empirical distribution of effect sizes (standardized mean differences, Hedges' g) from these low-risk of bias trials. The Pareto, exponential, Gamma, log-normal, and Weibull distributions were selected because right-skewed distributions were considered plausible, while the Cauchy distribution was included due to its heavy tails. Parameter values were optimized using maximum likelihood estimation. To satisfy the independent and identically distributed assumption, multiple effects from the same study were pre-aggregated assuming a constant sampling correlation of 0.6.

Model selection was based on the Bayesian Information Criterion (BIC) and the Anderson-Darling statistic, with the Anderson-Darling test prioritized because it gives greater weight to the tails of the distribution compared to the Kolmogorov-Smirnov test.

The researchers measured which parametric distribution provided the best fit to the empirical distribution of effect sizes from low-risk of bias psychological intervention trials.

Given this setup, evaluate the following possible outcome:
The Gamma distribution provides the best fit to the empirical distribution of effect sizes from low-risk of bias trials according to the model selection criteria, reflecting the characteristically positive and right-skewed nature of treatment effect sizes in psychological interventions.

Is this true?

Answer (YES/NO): YES